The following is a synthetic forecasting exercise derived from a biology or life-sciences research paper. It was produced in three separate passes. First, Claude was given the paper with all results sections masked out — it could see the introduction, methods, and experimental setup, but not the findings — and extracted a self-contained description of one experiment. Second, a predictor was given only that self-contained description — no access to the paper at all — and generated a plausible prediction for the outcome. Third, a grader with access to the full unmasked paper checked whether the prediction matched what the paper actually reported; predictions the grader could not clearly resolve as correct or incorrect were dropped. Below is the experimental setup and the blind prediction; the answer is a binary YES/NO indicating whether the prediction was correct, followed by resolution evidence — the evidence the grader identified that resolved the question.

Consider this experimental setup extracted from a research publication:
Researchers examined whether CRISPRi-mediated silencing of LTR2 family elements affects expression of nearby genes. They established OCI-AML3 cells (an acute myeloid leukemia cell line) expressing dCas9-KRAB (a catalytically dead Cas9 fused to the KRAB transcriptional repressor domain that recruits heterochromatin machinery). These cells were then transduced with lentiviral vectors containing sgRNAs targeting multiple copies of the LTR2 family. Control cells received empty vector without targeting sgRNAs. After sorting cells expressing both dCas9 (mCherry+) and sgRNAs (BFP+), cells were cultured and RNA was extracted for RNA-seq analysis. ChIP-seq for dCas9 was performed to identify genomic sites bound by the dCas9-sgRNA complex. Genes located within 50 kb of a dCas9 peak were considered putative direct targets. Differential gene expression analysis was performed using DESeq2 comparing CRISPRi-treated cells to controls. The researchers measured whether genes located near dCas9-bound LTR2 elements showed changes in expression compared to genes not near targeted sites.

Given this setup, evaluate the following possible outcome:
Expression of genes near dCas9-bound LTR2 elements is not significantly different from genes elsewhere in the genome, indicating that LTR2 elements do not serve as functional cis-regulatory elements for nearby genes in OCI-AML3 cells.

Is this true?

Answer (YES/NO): NO